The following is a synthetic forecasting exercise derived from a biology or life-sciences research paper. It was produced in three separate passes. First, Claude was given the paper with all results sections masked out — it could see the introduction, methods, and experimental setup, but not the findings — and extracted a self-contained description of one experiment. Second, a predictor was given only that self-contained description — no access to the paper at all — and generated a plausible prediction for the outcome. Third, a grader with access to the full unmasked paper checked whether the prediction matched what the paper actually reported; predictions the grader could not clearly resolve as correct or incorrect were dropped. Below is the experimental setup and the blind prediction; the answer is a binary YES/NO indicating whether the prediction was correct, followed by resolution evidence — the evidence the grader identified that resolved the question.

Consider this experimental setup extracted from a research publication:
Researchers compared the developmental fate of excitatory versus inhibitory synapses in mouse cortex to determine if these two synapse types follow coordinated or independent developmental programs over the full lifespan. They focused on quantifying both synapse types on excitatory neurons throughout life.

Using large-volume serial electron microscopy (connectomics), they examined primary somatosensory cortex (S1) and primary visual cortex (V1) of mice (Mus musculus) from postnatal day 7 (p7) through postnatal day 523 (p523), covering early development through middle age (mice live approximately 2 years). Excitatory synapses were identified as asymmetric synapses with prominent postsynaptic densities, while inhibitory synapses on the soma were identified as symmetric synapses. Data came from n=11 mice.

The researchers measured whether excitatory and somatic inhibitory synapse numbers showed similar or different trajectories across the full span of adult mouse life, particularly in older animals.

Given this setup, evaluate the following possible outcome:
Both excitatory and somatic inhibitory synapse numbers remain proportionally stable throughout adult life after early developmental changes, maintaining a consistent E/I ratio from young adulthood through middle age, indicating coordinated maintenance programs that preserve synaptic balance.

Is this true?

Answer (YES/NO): NO